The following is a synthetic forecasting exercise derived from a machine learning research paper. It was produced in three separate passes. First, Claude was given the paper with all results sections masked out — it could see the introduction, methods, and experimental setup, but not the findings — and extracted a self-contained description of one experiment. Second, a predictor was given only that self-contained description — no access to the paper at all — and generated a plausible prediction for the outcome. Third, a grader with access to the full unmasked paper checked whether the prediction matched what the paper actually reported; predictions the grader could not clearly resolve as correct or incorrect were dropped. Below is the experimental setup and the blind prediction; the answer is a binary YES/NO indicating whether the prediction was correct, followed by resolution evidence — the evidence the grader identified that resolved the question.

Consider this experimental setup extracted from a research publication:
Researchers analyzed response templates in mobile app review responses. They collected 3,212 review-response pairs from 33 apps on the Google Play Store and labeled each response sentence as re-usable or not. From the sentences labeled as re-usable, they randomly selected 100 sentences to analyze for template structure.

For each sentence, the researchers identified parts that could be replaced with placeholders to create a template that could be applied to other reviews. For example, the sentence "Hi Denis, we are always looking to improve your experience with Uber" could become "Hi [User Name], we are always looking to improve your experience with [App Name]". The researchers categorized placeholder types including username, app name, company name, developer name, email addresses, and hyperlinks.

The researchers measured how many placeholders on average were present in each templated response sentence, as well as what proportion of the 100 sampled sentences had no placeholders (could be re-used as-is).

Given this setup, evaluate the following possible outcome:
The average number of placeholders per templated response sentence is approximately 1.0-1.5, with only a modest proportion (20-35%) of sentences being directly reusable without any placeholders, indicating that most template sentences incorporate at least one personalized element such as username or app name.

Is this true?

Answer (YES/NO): NO